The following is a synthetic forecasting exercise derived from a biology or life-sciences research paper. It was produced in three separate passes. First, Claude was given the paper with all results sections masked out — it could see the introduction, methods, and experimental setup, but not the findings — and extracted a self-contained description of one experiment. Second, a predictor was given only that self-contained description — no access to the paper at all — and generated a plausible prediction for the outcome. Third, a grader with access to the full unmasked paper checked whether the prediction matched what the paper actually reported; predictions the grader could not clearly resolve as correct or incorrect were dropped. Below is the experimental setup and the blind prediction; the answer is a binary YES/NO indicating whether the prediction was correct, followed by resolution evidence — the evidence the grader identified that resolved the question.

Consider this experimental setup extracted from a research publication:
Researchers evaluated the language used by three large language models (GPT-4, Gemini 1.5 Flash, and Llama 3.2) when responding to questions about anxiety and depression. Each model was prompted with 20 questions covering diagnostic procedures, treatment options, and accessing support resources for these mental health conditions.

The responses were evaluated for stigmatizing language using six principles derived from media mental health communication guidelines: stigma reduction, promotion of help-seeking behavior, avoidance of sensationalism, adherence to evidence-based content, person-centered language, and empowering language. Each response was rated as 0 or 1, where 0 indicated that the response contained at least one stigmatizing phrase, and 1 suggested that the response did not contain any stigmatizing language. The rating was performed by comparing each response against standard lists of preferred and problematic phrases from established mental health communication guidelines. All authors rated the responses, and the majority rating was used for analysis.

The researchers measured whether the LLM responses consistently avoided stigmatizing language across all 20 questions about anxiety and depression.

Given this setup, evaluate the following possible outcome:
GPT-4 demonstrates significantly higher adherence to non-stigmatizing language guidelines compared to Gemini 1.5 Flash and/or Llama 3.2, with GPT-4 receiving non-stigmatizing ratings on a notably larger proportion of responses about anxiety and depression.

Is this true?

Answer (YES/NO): NO